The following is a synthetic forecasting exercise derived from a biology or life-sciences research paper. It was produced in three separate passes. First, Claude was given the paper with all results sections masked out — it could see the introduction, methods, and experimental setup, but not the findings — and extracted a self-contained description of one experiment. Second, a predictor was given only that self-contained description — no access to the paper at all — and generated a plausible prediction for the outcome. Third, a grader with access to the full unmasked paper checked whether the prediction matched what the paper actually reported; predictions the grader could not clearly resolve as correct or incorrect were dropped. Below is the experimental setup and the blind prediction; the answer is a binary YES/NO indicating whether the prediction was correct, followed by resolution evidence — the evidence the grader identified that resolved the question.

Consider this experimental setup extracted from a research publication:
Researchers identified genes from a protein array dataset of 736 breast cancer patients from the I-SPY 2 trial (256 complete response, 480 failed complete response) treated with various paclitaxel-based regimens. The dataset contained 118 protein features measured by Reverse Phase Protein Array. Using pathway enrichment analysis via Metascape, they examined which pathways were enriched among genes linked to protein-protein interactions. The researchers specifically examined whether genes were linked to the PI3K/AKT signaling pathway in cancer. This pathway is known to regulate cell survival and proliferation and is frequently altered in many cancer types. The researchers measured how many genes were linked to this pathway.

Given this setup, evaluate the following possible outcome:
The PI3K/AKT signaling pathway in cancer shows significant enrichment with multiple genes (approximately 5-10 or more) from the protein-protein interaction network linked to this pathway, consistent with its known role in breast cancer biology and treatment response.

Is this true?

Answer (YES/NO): YES